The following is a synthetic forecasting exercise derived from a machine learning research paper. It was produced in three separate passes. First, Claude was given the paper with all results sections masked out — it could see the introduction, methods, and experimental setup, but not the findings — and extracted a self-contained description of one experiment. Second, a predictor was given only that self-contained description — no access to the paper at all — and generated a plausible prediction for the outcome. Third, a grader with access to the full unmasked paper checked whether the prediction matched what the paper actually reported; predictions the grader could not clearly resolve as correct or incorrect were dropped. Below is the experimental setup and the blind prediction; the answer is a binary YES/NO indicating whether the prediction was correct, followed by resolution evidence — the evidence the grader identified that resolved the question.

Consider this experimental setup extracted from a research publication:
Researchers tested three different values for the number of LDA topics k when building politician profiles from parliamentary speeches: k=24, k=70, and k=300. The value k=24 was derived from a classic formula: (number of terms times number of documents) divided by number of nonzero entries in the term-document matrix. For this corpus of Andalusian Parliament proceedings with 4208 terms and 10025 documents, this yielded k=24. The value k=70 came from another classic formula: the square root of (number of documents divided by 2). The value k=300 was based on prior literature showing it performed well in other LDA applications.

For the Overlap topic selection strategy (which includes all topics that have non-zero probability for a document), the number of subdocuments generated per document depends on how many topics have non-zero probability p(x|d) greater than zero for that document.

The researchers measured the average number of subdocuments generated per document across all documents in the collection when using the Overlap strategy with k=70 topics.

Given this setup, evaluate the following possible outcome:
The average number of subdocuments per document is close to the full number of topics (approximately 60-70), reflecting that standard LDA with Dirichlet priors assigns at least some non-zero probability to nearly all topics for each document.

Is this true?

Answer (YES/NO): NO